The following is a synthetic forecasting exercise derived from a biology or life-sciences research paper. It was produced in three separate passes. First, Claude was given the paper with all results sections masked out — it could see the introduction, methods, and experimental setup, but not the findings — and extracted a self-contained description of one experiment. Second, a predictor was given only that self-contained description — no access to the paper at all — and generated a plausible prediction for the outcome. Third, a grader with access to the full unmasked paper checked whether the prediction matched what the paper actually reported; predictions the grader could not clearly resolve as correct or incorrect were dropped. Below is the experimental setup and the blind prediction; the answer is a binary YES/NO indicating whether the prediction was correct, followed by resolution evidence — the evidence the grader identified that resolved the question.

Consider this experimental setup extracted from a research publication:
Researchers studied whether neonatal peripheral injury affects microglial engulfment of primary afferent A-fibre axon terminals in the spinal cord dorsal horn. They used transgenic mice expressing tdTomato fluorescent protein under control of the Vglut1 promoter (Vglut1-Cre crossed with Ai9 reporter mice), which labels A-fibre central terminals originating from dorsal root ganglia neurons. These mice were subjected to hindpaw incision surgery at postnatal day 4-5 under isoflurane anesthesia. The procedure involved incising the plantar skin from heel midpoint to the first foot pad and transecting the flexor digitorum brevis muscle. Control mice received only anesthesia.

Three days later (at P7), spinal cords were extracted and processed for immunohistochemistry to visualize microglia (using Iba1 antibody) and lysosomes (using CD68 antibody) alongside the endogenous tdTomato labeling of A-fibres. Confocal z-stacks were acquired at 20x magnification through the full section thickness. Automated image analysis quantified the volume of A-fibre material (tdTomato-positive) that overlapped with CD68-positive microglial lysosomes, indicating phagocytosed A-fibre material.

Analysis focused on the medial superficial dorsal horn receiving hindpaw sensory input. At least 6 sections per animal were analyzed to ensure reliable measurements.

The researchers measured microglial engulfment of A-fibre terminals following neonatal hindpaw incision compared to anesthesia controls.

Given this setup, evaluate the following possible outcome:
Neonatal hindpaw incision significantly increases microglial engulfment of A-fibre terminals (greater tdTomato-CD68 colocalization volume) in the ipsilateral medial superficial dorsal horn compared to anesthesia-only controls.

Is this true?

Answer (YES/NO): YES